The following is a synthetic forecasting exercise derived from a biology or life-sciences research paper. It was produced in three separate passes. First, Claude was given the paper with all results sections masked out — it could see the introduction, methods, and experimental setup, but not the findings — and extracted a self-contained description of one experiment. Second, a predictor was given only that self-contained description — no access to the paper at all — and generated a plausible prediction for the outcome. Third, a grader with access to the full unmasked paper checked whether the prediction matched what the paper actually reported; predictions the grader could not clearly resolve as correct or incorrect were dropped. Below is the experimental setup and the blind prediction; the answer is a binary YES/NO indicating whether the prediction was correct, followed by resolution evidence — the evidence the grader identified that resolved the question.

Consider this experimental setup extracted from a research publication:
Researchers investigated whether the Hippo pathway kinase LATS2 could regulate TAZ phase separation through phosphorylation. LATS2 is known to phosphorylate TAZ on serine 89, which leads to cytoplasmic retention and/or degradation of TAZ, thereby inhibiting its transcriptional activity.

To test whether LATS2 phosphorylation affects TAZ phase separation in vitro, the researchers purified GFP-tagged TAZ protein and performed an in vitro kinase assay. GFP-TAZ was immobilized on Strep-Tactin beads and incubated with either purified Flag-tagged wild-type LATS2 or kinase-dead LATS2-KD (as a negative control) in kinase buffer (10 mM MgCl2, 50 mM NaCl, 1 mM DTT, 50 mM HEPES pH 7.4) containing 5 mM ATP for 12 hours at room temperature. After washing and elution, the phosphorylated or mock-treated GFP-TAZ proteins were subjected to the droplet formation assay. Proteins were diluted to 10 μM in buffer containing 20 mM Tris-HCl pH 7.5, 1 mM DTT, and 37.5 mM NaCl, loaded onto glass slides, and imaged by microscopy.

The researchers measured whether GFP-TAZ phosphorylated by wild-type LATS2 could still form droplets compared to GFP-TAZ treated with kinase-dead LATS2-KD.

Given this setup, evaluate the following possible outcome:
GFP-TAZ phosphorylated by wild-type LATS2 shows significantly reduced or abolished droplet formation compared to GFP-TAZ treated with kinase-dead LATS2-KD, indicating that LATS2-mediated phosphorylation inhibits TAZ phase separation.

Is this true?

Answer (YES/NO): YES